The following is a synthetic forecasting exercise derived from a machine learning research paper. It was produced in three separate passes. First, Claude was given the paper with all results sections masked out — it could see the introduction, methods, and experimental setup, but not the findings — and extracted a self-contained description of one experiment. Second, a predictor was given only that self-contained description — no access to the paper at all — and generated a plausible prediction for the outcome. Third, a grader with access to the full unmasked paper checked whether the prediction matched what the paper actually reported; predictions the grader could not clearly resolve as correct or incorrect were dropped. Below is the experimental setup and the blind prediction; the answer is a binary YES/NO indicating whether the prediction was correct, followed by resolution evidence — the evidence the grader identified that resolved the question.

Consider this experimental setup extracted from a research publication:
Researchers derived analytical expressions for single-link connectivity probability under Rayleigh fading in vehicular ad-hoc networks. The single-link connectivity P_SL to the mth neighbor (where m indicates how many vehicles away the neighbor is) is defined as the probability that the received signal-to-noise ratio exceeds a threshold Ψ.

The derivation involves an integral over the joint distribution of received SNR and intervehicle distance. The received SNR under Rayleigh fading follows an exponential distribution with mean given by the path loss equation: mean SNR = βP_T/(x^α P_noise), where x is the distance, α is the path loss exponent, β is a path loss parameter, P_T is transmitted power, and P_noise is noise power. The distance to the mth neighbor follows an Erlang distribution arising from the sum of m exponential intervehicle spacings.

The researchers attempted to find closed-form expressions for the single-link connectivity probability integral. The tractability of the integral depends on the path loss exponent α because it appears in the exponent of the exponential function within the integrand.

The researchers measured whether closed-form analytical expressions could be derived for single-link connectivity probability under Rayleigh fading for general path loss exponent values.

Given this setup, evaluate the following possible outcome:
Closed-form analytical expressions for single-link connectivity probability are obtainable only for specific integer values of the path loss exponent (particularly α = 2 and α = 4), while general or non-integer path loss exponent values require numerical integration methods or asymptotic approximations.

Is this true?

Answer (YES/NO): NO